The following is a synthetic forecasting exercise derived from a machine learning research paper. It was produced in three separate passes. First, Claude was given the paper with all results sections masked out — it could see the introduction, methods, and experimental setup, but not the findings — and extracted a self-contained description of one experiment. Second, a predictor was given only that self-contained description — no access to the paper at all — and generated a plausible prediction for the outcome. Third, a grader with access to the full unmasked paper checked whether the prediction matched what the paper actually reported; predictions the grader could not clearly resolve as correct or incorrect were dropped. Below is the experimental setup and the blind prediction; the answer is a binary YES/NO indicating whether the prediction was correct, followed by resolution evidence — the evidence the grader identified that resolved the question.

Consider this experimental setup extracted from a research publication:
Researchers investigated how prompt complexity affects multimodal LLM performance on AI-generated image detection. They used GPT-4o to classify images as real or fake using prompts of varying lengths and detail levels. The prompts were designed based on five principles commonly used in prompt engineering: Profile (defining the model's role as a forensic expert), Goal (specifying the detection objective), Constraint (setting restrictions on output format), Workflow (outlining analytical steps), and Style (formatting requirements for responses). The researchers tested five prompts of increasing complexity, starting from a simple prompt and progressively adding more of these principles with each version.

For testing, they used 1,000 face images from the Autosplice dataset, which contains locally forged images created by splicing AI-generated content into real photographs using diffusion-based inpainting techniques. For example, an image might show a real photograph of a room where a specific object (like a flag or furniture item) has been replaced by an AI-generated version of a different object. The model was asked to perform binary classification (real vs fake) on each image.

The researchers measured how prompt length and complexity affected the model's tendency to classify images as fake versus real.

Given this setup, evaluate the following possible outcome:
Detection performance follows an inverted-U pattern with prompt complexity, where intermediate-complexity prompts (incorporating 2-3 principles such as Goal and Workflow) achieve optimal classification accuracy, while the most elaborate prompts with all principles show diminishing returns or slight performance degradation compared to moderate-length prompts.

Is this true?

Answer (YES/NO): NO